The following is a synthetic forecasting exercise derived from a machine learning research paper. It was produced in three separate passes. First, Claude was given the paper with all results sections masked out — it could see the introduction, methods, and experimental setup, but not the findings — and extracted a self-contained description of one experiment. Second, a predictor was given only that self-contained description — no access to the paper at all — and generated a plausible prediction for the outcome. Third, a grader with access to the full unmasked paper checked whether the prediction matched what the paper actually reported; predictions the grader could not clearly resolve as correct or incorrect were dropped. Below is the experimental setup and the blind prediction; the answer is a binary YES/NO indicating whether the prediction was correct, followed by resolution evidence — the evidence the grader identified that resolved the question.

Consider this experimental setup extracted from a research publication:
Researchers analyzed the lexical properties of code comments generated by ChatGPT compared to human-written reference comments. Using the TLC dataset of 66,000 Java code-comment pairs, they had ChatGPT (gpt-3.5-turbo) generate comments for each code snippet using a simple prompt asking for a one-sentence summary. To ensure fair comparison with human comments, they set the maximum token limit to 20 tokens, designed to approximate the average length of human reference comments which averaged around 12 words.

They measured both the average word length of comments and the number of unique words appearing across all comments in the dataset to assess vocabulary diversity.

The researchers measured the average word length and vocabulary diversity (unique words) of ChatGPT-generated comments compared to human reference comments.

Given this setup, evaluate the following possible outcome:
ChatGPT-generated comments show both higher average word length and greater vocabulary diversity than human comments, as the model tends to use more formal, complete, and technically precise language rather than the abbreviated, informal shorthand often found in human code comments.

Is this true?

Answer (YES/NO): YES